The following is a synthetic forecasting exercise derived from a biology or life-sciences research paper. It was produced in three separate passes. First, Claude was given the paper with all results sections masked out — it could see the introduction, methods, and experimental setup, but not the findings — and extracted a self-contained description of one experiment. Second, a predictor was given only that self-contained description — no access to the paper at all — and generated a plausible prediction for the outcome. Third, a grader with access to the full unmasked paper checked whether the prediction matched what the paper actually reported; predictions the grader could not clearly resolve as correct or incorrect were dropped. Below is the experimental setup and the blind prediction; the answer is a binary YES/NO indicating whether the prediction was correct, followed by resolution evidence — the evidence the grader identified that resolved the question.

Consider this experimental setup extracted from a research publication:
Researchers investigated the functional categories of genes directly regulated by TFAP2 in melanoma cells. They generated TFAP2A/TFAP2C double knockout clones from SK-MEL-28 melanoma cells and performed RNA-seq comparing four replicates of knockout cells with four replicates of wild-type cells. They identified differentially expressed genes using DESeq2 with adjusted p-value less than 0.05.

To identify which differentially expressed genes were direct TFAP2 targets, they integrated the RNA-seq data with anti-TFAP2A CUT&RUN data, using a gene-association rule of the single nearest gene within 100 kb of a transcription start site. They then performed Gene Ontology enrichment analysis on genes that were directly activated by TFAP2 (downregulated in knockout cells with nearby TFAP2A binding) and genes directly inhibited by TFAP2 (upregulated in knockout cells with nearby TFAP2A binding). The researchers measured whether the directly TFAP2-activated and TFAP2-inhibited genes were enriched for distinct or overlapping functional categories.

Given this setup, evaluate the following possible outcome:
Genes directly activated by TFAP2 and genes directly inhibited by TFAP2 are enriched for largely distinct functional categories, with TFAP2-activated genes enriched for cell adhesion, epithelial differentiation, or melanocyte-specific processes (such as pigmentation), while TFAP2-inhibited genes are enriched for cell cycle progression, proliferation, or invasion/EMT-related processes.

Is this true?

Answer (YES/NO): NO